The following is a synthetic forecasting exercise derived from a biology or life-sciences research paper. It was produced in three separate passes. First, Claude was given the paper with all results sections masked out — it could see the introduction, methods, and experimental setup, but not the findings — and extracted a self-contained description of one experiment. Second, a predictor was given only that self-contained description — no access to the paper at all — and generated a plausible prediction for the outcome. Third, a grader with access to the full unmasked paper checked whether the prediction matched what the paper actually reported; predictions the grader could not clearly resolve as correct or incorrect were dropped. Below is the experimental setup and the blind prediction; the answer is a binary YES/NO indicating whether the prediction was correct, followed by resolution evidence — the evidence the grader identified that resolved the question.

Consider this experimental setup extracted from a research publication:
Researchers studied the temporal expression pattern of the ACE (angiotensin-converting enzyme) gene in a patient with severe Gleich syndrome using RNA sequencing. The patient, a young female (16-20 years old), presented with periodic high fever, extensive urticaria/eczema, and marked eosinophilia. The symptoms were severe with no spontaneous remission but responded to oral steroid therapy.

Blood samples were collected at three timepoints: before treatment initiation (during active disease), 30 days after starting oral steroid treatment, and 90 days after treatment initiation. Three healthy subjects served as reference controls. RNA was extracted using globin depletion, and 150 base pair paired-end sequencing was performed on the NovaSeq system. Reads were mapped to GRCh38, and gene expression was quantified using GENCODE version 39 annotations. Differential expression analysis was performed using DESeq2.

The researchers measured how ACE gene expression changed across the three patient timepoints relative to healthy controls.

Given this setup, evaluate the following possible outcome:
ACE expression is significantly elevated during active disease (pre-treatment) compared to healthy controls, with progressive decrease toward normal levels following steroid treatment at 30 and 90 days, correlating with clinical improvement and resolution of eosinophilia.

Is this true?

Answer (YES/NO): NO